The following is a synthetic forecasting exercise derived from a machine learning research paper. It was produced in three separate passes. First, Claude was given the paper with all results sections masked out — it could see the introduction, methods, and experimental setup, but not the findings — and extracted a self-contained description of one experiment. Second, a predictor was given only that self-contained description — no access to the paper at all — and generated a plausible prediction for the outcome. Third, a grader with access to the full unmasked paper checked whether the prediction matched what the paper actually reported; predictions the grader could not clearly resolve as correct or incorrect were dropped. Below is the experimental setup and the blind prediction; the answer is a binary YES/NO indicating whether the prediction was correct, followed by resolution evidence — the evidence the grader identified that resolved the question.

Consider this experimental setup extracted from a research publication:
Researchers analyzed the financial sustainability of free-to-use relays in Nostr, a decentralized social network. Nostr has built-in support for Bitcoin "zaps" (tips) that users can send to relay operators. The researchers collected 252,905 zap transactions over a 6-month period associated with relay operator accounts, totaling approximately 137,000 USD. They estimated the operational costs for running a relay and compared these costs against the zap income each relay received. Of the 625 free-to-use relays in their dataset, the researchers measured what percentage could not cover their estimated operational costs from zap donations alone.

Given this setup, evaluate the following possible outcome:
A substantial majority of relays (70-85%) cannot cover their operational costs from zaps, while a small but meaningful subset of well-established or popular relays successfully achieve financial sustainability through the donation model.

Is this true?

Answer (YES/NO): NO